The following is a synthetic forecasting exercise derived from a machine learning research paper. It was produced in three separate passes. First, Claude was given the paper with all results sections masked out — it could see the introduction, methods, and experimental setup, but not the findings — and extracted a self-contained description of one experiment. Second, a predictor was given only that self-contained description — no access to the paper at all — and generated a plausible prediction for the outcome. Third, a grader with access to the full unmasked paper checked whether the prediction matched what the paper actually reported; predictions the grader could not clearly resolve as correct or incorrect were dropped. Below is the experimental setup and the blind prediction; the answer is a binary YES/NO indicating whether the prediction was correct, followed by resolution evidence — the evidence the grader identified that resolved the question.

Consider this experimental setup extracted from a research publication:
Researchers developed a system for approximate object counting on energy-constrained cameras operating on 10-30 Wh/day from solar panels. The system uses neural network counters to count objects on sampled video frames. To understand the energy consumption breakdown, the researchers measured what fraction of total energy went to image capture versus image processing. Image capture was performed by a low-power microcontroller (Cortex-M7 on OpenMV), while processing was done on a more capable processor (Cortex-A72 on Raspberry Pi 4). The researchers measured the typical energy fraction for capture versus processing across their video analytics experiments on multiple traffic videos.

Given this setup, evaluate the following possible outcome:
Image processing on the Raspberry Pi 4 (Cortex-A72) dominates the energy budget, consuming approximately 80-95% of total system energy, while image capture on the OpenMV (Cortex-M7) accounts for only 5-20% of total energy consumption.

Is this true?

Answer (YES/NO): NO